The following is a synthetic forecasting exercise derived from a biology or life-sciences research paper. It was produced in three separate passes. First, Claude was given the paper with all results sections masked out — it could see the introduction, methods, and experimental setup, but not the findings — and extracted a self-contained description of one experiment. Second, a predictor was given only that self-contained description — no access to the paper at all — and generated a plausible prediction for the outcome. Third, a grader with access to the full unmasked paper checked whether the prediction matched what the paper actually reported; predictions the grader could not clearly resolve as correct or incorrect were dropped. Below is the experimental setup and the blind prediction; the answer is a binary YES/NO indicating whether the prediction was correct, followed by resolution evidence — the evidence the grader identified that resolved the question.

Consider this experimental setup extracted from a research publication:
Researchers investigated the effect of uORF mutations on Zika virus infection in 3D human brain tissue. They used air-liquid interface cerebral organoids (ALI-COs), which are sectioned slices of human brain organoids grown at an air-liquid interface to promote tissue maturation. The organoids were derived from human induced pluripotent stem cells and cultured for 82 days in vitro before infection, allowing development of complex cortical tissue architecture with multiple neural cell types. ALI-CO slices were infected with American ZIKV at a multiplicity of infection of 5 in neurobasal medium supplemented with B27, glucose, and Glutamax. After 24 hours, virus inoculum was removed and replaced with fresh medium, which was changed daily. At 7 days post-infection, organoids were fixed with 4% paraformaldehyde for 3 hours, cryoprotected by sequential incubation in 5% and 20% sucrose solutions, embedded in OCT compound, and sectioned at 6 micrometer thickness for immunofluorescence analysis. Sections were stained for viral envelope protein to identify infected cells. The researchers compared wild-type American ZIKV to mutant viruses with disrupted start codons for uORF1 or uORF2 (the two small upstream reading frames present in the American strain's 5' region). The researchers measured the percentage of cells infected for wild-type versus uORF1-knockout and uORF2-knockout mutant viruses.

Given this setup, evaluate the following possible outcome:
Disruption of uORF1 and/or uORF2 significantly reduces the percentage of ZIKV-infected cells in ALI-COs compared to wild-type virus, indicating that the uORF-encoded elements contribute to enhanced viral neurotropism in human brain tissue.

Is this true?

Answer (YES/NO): YES